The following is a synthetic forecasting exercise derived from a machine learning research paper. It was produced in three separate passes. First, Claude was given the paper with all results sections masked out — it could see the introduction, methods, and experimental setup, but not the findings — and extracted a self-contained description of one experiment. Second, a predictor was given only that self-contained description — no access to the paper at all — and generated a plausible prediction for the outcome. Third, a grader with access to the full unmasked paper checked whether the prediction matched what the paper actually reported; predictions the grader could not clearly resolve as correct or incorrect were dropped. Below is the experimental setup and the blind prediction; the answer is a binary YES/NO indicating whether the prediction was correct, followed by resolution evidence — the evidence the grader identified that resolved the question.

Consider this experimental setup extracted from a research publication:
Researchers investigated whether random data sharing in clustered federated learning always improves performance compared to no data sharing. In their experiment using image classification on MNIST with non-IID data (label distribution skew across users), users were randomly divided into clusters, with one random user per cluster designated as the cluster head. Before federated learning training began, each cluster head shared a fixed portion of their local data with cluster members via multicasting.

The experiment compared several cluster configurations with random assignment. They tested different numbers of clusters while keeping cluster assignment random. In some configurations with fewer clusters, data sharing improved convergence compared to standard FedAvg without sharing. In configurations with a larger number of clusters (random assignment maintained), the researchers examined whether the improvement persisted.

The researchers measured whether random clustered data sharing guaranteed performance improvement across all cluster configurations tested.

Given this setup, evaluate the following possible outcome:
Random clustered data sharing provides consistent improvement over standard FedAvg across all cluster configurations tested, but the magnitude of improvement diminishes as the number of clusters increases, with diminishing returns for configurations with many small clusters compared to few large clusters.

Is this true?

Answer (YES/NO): NO